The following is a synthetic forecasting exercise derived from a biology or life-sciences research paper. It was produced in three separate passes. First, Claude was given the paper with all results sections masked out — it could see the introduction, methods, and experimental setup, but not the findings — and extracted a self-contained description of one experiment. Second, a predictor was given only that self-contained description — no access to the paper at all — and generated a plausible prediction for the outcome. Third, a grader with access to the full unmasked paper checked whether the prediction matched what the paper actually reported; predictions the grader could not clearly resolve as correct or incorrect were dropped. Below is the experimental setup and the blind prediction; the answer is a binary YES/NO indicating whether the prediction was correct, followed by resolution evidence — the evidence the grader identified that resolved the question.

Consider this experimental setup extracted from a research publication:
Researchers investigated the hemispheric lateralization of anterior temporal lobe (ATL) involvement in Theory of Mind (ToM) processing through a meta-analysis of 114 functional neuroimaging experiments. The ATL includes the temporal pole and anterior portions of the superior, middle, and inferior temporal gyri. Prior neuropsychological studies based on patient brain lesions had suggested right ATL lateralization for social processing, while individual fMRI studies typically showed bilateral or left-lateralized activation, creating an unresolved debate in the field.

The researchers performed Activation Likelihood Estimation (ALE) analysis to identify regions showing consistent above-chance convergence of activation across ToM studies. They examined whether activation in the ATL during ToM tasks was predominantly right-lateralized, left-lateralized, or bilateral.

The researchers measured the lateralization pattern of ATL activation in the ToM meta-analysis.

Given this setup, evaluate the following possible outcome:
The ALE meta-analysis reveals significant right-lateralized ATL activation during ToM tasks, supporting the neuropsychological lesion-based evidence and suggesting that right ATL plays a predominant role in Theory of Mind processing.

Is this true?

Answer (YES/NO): NO